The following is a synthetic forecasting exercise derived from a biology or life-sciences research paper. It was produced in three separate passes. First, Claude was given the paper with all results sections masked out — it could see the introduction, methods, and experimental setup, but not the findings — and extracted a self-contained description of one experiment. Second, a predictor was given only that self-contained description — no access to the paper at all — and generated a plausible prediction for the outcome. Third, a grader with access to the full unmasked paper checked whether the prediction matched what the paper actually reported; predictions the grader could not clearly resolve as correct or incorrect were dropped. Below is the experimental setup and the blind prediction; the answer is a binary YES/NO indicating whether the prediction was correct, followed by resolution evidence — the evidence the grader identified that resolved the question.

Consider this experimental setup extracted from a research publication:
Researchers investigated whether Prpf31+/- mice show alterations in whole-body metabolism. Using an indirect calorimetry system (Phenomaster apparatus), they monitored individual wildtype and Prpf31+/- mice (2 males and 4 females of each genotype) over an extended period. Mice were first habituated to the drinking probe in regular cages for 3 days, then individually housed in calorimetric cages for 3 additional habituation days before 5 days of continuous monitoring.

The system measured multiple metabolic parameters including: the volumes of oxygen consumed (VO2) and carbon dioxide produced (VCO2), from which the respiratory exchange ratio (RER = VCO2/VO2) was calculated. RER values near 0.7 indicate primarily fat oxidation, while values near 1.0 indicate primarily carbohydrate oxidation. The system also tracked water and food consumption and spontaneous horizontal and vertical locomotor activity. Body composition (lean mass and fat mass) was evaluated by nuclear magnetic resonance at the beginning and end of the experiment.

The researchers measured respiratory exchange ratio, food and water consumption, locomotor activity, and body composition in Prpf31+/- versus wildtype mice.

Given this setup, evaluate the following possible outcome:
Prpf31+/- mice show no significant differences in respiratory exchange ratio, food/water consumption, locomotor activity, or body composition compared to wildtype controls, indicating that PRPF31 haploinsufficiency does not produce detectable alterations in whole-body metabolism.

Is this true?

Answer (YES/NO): YES